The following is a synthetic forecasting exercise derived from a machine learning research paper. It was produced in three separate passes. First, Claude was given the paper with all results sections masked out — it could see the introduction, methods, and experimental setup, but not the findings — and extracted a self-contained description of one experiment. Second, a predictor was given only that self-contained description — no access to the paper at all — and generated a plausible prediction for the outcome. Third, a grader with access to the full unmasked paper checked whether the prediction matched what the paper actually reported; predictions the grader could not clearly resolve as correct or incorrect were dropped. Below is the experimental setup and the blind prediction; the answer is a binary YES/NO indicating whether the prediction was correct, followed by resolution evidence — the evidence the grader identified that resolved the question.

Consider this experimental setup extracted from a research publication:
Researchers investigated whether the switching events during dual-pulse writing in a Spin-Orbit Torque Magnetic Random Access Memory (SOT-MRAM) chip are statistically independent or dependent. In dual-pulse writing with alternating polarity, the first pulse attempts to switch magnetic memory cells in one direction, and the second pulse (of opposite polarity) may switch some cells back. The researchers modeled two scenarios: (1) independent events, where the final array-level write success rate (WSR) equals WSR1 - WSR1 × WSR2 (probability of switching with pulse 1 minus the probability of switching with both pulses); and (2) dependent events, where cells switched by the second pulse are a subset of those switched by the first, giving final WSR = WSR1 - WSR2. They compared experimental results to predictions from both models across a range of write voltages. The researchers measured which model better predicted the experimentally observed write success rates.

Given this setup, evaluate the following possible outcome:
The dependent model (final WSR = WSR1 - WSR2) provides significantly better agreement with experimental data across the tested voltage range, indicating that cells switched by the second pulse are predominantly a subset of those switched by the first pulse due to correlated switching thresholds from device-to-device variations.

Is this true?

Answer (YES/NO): NO